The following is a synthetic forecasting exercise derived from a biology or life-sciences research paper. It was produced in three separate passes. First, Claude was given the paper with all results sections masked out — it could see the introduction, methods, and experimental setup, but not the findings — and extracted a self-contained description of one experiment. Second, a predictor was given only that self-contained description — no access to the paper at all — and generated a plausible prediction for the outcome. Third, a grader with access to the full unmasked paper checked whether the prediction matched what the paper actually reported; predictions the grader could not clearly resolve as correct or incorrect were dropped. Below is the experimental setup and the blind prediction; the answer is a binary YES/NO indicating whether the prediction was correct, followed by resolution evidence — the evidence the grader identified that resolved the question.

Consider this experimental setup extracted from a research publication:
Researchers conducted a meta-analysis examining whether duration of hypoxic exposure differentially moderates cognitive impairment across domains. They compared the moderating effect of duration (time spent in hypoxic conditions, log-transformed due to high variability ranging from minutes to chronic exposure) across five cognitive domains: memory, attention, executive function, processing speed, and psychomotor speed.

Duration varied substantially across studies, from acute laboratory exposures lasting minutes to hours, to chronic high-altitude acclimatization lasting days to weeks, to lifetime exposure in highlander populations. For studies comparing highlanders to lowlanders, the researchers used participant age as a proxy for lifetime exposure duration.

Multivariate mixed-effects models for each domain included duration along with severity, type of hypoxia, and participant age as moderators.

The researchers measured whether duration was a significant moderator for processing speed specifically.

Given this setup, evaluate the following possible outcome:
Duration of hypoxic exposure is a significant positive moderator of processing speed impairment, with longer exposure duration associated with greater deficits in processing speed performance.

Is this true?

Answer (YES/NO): NO